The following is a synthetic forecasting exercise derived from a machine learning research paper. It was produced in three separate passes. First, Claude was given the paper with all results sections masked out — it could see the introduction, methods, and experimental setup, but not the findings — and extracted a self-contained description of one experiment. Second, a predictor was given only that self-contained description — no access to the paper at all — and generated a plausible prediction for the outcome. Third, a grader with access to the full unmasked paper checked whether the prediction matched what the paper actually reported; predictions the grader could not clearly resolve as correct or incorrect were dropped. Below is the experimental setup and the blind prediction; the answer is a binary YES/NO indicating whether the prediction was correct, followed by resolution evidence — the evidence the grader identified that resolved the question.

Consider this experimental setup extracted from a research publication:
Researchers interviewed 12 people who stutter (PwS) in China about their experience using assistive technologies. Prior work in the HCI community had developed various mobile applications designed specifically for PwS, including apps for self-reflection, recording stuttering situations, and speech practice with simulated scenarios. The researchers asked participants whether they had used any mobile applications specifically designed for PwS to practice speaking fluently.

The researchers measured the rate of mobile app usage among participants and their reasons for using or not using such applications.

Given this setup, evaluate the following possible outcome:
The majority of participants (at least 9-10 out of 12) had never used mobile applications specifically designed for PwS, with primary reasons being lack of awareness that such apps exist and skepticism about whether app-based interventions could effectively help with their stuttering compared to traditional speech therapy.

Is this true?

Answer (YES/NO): NO